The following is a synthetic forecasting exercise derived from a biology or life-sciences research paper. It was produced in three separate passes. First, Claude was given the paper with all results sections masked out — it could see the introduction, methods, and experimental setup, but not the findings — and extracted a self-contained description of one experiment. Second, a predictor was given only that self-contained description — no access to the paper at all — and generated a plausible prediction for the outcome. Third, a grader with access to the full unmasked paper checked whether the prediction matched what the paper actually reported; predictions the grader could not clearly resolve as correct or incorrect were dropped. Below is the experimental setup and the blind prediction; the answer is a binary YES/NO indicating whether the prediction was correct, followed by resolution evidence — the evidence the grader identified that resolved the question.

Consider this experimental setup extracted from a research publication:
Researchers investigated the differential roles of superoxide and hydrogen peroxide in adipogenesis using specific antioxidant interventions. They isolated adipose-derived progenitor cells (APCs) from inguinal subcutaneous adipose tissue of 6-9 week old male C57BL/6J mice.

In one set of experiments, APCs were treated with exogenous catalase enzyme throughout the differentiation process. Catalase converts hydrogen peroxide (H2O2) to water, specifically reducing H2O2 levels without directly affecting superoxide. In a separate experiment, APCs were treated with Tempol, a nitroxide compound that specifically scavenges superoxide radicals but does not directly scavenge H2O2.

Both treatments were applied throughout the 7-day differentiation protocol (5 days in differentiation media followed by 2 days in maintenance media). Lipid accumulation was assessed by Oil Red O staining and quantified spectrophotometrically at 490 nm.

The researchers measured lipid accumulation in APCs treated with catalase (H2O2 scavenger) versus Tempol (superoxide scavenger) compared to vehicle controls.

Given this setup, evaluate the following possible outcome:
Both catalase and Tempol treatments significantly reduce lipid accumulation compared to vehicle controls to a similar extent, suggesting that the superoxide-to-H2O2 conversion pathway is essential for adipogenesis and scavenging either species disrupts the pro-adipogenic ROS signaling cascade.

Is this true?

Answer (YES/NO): NO